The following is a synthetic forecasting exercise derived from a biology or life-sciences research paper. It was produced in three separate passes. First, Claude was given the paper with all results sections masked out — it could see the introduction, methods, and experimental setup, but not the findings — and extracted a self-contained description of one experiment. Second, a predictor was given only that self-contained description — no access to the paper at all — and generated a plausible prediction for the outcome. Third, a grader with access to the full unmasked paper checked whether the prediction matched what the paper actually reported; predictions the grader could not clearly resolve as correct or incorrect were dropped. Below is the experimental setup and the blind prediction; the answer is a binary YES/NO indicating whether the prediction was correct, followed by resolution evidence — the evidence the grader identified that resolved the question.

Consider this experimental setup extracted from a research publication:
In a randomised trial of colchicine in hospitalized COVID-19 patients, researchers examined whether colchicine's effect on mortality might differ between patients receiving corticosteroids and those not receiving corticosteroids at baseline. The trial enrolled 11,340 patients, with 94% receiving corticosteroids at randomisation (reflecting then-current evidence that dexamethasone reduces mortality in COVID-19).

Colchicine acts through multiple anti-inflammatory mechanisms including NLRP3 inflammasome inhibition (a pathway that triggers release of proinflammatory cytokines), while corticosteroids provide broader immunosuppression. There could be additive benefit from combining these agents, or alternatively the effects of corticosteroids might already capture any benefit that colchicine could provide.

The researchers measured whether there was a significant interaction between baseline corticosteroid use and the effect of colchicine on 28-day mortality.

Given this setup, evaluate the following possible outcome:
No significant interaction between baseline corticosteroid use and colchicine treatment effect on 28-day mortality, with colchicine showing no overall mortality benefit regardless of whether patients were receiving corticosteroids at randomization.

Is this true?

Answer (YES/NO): YES